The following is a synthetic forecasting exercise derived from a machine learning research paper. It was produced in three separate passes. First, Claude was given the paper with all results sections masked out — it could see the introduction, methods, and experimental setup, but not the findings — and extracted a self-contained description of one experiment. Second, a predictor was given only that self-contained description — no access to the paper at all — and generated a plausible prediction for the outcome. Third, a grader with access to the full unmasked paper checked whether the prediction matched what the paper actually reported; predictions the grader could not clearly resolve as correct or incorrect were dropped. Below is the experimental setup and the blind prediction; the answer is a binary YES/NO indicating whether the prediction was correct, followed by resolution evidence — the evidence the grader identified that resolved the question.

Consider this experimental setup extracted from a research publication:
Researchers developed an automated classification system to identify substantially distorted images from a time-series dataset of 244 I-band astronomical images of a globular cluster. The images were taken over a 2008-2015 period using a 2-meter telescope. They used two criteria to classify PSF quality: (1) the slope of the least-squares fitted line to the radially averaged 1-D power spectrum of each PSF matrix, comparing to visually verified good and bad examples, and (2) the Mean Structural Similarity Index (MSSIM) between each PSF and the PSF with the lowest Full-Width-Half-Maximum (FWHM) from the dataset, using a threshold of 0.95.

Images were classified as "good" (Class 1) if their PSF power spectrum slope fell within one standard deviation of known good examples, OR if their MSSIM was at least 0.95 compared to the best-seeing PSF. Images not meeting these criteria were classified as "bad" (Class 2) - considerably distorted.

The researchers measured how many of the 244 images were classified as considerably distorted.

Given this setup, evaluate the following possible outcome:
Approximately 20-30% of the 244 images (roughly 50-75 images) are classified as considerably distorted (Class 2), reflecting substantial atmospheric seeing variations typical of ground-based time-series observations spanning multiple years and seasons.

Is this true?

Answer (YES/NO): NO